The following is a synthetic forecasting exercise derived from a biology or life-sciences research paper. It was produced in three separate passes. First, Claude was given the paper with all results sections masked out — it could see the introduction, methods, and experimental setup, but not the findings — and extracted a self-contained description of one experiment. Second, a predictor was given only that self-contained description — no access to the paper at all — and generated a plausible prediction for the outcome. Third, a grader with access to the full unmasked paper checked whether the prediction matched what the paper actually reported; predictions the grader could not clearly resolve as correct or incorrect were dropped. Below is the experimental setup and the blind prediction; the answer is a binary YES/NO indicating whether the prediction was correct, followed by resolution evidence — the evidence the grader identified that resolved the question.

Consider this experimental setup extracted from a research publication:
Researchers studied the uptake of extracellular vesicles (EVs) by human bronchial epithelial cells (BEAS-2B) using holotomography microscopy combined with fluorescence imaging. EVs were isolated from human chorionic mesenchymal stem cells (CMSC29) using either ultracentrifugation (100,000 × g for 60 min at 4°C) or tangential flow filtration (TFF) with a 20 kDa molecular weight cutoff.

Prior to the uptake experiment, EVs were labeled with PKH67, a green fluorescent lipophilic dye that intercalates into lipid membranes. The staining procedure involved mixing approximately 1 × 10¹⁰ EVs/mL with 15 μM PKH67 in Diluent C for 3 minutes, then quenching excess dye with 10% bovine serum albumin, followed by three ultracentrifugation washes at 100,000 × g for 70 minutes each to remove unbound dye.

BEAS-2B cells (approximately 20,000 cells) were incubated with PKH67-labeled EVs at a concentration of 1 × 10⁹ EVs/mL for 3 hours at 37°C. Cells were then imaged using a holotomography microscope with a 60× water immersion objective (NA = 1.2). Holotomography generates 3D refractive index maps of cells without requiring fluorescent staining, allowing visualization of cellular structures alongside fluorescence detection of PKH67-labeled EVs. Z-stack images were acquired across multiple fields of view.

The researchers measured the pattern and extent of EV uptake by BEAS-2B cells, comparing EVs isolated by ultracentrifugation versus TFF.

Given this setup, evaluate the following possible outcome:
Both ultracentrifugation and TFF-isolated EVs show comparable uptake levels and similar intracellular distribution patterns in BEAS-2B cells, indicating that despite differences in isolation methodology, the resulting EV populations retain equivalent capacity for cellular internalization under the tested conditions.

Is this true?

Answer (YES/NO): YES